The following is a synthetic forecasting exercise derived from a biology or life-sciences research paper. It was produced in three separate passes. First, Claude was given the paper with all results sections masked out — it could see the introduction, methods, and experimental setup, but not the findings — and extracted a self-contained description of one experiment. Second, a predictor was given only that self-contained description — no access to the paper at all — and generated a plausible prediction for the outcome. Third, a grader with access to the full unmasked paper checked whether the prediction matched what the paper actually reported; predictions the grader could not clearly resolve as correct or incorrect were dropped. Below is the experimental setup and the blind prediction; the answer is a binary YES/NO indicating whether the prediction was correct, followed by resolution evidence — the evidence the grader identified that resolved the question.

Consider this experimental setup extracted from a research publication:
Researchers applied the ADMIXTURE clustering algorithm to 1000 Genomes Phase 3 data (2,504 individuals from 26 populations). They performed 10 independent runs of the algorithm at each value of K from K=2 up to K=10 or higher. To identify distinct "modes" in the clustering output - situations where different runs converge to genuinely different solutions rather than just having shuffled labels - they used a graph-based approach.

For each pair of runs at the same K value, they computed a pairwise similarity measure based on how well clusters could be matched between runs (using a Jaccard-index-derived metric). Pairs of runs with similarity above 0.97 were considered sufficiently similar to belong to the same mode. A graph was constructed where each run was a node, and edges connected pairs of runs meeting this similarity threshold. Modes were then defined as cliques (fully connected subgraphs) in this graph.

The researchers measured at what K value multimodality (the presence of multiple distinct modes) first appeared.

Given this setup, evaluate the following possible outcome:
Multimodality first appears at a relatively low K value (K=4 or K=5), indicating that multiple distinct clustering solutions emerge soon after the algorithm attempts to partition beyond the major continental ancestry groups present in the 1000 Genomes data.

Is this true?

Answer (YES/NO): YES